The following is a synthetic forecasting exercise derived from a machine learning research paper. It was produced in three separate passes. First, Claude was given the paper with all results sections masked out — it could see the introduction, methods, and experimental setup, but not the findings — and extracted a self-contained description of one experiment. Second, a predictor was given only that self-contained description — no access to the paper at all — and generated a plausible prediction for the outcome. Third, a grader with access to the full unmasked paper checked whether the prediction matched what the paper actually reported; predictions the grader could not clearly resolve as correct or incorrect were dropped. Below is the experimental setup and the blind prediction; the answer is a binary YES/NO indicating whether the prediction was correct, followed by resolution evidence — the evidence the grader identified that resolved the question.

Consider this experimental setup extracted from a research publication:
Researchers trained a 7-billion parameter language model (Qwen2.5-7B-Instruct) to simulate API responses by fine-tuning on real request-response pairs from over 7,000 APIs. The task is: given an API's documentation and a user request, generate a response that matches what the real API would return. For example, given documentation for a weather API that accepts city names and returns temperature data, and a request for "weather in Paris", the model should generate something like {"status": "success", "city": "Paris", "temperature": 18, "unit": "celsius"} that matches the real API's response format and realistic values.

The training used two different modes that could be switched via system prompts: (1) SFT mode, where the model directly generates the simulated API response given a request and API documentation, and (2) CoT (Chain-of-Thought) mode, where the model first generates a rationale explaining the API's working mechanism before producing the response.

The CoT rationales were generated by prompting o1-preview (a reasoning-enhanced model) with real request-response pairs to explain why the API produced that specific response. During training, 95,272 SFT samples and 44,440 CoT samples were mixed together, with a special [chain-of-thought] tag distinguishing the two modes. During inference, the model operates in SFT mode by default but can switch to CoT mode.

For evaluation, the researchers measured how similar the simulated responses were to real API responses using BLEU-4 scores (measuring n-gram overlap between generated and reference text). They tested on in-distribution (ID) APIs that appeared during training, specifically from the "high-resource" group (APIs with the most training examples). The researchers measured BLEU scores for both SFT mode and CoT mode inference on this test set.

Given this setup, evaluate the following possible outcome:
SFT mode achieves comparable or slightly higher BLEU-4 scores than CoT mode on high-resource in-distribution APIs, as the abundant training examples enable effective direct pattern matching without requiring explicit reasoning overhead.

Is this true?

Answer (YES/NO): YES